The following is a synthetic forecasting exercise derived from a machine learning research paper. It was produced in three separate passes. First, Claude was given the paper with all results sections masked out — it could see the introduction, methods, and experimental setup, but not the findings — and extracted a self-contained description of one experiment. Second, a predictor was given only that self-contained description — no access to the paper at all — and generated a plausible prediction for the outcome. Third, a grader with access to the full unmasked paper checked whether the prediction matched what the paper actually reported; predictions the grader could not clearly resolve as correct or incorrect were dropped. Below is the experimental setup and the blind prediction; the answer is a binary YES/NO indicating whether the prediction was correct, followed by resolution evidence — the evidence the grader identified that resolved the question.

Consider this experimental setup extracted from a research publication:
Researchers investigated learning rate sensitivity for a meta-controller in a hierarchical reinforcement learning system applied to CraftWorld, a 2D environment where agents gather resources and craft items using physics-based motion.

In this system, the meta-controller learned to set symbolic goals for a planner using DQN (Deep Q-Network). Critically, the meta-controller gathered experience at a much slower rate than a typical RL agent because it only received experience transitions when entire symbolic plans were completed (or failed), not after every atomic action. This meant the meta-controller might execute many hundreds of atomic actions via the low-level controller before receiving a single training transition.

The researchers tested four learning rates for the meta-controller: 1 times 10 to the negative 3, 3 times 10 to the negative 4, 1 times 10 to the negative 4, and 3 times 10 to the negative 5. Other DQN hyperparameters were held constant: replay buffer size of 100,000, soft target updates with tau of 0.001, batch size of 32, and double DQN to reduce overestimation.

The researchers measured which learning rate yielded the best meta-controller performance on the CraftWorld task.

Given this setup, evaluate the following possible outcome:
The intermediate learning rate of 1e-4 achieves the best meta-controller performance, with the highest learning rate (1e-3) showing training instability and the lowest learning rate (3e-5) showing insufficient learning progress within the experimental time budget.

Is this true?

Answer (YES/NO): NO